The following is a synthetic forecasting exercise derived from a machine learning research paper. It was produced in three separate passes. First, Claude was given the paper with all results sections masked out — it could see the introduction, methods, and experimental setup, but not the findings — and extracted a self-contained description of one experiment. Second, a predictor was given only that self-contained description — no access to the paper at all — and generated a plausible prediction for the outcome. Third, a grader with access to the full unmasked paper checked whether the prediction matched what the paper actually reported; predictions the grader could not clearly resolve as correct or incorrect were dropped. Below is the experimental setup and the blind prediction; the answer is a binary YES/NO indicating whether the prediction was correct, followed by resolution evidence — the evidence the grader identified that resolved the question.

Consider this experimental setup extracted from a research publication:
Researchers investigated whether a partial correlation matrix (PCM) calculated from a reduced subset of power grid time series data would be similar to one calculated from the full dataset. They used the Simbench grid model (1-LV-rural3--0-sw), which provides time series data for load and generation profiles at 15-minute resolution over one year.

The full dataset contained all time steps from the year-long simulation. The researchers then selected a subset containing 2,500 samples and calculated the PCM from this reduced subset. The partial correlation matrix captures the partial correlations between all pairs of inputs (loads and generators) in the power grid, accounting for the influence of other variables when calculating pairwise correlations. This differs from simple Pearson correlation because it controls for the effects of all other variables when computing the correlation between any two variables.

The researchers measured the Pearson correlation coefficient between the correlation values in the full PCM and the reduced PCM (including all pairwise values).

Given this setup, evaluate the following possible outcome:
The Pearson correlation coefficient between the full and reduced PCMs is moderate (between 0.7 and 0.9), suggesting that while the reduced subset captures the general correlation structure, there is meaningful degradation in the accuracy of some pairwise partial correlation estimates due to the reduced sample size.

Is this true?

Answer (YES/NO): NO